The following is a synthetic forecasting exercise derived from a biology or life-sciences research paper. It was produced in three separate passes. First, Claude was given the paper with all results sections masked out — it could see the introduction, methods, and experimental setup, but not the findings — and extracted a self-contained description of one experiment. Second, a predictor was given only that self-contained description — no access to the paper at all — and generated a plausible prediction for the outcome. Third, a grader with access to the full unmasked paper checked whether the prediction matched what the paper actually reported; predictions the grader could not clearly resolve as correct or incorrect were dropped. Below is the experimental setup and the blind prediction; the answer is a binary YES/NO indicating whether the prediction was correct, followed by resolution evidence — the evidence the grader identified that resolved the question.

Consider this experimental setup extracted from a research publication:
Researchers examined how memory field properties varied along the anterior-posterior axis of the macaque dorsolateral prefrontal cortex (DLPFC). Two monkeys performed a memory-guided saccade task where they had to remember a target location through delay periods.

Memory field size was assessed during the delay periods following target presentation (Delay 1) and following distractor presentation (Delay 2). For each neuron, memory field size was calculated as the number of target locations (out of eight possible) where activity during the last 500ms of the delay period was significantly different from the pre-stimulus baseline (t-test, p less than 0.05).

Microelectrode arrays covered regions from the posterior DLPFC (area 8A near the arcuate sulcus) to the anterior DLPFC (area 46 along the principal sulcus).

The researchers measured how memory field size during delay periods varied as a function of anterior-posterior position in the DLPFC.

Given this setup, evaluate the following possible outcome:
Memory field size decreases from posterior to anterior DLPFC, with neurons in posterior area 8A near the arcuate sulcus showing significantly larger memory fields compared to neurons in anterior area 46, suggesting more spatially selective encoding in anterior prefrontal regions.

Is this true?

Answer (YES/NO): NO